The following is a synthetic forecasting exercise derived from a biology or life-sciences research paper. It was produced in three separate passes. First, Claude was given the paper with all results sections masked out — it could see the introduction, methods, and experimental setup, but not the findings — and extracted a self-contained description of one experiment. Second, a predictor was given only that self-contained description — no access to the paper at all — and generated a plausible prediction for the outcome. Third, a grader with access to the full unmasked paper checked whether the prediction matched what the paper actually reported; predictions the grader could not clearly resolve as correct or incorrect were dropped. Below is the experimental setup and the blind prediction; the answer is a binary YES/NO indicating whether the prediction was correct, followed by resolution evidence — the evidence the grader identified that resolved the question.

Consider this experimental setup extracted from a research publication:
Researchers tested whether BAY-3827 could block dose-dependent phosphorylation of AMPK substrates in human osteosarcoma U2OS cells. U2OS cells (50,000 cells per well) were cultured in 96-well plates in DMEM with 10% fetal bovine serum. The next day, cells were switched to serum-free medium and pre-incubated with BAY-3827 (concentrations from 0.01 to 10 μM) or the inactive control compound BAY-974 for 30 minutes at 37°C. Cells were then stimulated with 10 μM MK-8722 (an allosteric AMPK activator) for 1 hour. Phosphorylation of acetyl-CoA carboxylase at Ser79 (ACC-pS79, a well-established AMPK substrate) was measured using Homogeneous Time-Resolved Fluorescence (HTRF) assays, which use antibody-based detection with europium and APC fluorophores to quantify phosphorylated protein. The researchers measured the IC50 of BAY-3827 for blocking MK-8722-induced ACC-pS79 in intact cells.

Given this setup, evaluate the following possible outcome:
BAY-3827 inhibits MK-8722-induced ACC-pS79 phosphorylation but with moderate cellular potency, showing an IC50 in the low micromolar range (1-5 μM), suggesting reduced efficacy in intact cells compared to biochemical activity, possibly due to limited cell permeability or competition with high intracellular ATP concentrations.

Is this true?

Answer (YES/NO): NO